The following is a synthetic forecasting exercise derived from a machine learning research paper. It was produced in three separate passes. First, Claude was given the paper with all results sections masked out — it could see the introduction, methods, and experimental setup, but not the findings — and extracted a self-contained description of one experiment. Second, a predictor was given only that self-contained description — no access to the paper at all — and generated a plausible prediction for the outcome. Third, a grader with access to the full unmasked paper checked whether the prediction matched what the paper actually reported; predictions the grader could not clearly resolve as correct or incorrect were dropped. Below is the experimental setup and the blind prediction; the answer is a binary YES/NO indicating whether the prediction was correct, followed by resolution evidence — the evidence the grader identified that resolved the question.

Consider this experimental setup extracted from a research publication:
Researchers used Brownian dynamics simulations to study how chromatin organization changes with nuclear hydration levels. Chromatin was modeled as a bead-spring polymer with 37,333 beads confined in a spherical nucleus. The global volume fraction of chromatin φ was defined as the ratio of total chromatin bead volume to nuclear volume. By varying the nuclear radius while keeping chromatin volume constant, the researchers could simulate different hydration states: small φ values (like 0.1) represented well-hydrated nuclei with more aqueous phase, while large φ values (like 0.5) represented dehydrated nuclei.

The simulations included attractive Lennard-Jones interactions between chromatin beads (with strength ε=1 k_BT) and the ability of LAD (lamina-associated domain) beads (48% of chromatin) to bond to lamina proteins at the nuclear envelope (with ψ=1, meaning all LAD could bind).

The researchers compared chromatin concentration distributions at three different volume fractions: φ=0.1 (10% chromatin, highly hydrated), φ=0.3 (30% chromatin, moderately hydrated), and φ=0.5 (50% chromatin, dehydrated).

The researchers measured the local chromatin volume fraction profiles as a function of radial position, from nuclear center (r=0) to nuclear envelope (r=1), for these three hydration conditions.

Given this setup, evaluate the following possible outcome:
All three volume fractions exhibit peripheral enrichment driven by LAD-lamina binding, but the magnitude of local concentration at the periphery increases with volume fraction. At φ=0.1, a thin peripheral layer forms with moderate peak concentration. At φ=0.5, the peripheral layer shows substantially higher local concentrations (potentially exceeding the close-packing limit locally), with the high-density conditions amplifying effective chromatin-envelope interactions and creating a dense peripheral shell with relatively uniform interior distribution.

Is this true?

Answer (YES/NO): NO